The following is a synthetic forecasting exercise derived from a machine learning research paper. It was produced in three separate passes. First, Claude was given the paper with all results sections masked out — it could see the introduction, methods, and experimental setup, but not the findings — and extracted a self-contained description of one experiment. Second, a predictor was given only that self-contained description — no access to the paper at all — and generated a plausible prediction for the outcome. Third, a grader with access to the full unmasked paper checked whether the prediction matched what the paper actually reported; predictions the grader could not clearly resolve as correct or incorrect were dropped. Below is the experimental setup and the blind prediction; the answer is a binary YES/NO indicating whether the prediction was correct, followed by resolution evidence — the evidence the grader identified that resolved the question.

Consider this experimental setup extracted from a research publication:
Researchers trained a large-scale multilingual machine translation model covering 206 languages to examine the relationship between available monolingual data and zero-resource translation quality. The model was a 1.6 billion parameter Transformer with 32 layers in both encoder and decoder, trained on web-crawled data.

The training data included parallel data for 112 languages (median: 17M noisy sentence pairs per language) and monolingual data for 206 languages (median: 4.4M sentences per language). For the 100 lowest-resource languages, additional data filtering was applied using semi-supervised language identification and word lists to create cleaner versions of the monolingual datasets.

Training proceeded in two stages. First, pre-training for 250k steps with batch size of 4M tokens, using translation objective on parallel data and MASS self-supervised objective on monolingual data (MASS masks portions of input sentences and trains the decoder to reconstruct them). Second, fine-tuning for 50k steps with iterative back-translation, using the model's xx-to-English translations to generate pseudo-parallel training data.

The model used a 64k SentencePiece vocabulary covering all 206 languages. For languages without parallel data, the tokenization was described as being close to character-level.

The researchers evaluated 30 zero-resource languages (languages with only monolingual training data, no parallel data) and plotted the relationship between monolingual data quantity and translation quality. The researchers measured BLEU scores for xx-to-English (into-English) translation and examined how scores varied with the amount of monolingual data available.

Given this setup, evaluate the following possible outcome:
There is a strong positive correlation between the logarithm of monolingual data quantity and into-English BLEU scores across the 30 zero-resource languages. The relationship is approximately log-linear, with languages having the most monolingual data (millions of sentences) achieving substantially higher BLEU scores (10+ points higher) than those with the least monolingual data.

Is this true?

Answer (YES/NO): NO